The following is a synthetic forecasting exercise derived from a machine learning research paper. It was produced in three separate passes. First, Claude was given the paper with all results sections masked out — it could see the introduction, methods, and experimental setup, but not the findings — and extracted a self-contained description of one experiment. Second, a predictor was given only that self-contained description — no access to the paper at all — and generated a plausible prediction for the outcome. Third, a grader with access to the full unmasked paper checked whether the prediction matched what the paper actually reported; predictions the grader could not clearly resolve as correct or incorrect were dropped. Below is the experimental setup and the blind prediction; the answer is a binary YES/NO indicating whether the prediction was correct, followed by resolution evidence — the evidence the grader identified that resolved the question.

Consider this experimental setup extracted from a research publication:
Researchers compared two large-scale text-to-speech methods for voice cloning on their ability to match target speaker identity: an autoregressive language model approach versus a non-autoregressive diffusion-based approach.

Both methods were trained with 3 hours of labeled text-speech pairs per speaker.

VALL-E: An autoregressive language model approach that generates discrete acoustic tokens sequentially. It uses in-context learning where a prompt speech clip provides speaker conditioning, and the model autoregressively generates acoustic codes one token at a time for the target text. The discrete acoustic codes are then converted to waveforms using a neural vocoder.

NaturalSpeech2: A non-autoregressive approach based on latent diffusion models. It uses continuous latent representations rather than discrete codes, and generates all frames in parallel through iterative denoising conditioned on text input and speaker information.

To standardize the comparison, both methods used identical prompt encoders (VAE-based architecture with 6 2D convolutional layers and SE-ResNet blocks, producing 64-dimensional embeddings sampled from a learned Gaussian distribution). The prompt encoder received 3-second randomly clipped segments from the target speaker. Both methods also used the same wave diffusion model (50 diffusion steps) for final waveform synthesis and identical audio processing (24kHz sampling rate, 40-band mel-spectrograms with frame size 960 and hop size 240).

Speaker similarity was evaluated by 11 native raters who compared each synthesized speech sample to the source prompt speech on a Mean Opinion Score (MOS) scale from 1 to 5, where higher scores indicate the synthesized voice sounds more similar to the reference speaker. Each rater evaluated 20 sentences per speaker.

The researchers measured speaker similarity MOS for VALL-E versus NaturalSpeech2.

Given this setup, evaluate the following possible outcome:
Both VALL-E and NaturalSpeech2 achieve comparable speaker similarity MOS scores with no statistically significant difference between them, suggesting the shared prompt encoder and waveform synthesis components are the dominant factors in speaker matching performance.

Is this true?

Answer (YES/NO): NO